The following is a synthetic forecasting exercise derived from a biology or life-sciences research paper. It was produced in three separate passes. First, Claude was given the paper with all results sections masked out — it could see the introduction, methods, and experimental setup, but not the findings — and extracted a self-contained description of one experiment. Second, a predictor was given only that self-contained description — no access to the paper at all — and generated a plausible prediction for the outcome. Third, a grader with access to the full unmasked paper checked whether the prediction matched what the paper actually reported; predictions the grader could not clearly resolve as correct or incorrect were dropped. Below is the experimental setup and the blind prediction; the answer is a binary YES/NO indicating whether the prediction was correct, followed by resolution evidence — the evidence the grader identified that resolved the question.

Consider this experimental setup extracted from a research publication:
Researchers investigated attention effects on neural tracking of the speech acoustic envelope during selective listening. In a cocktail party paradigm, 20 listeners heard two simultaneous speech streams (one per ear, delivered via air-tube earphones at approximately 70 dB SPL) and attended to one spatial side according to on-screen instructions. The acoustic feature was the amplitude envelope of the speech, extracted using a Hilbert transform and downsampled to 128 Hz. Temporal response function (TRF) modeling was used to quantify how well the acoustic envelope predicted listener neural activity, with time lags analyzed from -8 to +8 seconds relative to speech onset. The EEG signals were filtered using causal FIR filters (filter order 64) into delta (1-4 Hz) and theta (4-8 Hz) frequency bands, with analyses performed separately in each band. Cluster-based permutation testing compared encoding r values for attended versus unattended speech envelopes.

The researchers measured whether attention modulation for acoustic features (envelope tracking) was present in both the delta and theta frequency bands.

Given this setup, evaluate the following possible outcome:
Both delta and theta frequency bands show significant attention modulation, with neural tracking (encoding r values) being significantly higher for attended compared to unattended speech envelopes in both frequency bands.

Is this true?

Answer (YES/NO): NO